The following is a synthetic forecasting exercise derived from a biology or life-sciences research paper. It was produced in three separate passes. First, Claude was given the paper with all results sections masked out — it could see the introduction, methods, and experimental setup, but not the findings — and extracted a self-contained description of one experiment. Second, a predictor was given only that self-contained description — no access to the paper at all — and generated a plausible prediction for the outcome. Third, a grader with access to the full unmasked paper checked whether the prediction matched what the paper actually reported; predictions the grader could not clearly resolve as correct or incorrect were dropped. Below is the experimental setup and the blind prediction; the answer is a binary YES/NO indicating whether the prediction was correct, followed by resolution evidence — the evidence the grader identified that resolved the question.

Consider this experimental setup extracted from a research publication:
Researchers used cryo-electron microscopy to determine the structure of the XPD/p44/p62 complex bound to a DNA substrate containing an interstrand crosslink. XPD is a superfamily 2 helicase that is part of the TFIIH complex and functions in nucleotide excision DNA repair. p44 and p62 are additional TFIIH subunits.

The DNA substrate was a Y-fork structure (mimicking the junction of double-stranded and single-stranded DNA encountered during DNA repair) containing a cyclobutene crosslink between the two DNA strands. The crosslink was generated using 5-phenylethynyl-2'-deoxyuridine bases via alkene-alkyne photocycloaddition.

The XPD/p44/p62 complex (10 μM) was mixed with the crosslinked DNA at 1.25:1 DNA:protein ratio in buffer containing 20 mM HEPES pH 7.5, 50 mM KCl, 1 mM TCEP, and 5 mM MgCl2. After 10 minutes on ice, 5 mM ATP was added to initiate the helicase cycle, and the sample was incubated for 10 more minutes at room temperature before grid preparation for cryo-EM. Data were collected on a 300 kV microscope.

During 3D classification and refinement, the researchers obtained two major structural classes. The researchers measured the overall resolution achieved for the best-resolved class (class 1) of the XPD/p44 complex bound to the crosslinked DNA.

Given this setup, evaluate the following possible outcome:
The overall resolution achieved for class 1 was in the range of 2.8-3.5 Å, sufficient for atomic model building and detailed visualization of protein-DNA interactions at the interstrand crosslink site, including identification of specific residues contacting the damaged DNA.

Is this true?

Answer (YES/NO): YES